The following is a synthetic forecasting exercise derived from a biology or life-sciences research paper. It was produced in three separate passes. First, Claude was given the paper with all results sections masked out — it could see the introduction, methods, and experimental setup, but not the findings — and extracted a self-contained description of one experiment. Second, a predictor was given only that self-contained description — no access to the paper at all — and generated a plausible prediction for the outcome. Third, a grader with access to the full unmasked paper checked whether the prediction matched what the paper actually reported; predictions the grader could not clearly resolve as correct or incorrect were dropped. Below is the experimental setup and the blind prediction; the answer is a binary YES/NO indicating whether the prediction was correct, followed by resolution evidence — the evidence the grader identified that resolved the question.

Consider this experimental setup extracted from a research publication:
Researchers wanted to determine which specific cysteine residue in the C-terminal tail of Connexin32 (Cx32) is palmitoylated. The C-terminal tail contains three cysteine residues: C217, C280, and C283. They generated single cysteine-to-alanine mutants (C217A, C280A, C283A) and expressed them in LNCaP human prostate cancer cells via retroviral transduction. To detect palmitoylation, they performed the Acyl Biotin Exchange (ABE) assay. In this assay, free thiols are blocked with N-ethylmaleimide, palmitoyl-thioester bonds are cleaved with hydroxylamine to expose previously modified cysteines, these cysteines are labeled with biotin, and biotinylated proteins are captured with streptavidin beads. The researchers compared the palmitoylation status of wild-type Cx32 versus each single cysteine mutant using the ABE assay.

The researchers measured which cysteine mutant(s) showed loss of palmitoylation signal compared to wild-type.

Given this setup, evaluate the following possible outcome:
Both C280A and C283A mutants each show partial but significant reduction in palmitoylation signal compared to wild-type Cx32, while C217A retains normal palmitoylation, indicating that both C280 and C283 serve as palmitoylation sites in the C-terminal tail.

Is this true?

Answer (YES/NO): NO